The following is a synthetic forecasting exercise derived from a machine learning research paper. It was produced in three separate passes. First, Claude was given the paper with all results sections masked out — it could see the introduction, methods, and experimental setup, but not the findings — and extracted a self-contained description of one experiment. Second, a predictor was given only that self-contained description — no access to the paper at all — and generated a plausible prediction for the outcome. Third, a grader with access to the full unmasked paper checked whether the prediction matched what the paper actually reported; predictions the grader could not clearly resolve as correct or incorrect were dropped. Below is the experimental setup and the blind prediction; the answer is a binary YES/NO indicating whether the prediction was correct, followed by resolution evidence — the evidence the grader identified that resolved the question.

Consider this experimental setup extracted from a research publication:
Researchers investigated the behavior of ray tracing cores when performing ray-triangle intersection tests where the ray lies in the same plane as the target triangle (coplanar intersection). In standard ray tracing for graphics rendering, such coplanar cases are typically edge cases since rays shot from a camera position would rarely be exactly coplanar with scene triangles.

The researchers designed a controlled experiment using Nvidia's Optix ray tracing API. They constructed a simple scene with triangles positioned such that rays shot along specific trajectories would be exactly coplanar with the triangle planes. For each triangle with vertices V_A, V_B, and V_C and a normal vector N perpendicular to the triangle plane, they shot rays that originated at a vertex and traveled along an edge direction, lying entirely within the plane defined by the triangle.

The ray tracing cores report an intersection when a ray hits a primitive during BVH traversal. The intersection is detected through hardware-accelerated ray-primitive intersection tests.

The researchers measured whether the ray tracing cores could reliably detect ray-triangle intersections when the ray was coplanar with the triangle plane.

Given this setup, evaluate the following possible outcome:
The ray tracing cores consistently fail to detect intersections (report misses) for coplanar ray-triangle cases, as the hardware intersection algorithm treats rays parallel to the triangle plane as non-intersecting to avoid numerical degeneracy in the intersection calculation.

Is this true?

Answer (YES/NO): NO